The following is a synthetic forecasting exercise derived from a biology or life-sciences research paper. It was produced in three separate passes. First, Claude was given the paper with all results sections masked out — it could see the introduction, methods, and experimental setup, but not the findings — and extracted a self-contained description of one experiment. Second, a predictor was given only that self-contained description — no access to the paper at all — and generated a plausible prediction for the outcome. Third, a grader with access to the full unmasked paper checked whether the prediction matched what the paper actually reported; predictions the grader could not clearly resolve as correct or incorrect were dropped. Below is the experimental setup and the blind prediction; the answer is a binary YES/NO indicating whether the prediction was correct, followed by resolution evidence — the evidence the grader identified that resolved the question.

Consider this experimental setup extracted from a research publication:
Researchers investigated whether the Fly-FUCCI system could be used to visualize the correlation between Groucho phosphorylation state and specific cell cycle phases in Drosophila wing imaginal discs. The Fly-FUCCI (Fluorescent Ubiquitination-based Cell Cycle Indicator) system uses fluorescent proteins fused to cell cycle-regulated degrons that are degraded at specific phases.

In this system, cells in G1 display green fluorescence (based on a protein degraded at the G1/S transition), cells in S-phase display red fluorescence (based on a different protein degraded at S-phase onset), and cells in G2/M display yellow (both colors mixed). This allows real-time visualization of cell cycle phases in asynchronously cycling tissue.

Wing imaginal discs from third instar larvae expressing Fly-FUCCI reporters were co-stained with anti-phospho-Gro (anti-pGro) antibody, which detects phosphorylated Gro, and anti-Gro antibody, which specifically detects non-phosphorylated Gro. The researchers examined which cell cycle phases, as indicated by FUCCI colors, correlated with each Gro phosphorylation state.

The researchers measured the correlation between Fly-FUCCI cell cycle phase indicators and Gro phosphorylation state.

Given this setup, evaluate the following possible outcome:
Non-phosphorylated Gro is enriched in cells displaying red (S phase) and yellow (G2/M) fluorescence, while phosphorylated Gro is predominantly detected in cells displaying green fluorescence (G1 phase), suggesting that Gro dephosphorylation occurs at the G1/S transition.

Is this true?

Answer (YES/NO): NO